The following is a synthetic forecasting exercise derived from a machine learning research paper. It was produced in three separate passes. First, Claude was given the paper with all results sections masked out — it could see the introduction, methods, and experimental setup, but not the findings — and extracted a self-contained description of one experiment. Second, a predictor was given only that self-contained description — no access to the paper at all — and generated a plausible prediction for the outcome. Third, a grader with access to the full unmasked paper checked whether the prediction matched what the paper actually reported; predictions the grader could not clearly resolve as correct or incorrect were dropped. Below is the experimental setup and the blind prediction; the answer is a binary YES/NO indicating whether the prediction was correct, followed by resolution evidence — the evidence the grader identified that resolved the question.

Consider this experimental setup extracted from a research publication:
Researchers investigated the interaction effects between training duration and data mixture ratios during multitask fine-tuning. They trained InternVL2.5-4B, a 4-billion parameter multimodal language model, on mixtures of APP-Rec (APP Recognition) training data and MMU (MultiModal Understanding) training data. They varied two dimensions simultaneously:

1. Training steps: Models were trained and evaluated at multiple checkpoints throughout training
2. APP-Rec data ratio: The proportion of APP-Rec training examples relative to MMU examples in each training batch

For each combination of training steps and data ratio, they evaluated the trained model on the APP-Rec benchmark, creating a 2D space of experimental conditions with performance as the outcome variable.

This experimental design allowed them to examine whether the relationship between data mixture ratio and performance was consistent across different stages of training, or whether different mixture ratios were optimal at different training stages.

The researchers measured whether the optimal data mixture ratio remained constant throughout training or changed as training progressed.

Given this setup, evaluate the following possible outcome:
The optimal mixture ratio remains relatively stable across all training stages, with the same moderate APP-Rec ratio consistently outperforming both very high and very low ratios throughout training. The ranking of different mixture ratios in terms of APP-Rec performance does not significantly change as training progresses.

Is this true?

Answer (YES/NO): NO